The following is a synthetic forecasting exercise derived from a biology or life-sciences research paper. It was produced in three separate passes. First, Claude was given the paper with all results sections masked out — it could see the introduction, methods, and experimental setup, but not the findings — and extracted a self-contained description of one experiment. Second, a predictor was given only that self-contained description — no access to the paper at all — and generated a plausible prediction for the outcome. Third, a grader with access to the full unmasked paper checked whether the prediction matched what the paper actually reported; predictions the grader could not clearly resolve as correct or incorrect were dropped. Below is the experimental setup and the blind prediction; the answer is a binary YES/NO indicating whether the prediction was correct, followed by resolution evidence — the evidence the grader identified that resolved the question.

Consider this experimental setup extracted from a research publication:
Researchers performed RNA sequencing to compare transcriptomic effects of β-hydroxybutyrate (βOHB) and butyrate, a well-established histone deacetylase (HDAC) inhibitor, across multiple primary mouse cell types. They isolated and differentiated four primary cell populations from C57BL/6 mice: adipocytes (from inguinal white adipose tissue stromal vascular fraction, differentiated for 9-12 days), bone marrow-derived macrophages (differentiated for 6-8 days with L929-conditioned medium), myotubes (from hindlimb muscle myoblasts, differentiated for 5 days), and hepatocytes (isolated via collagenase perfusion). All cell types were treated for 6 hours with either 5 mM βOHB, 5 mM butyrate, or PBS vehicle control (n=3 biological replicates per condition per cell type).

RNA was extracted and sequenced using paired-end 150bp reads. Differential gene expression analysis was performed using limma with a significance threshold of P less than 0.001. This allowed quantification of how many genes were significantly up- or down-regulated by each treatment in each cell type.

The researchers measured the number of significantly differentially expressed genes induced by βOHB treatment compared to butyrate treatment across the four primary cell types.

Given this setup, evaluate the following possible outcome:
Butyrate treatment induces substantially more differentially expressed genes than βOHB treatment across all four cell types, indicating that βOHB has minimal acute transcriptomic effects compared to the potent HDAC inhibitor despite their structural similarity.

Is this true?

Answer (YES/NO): YES